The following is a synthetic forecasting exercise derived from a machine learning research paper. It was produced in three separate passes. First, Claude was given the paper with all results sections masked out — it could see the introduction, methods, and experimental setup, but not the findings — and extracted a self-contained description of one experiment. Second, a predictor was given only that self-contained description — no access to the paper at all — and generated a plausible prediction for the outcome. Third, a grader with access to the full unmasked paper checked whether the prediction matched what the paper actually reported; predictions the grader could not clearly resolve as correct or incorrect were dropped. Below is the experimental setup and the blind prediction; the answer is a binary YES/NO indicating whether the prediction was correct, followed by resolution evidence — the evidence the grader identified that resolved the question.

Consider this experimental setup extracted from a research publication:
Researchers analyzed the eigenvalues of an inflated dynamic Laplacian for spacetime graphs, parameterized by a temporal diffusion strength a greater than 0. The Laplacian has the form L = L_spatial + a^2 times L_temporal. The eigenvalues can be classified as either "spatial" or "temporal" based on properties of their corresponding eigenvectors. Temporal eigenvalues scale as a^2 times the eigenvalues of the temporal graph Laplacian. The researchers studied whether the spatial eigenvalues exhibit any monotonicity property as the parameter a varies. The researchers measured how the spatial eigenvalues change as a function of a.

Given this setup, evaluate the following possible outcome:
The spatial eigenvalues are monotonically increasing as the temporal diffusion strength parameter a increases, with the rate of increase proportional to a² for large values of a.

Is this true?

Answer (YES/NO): NO